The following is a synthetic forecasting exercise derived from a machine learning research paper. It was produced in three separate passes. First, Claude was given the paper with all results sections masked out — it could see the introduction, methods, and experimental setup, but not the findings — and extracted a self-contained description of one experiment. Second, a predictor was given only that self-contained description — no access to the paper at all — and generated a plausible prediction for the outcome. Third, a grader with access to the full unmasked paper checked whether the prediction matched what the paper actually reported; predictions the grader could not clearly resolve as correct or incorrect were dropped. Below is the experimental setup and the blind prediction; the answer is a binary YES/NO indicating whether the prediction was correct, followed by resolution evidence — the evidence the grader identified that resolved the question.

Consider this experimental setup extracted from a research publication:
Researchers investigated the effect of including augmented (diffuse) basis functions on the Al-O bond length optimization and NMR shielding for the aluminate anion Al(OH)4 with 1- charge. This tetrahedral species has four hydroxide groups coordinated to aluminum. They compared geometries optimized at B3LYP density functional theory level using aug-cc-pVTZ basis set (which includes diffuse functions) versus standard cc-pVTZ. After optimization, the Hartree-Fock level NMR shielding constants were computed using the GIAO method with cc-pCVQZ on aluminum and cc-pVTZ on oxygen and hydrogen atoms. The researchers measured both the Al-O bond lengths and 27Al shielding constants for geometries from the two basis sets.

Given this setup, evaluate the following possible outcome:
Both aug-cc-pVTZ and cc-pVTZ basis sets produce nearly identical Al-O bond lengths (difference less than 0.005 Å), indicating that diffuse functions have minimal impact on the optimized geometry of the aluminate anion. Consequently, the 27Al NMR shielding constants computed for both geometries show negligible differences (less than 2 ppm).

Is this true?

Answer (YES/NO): YES